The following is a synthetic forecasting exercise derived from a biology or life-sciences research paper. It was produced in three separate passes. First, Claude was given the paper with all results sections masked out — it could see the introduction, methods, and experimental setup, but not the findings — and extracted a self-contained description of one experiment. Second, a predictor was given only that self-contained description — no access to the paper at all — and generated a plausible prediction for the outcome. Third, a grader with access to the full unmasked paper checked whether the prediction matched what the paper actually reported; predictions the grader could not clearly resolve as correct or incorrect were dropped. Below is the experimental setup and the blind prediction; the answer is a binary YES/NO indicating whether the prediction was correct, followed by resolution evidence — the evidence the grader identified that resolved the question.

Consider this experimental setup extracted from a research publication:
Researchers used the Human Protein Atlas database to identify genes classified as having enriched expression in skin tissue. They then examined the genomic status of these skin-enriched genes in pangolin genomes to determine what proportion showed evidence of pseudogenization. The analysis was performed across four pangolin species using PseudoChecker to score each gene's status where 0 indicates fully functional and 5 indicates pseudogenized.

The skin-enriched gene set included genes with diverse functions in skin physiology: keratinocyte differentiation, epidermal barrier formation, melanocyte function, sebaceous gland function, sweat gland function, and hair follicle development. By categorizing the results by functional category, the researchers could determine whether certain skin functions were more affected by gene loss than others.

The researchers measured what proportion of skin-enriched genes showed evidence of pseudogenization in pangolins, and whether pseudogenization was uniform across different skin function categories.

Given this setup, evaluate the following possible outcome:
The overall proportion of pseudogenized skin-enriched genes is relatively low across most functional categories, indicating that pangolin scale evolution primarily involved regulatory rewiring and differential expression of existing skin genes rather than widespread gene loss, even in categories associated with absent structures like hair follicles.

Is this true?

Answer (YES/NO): NO